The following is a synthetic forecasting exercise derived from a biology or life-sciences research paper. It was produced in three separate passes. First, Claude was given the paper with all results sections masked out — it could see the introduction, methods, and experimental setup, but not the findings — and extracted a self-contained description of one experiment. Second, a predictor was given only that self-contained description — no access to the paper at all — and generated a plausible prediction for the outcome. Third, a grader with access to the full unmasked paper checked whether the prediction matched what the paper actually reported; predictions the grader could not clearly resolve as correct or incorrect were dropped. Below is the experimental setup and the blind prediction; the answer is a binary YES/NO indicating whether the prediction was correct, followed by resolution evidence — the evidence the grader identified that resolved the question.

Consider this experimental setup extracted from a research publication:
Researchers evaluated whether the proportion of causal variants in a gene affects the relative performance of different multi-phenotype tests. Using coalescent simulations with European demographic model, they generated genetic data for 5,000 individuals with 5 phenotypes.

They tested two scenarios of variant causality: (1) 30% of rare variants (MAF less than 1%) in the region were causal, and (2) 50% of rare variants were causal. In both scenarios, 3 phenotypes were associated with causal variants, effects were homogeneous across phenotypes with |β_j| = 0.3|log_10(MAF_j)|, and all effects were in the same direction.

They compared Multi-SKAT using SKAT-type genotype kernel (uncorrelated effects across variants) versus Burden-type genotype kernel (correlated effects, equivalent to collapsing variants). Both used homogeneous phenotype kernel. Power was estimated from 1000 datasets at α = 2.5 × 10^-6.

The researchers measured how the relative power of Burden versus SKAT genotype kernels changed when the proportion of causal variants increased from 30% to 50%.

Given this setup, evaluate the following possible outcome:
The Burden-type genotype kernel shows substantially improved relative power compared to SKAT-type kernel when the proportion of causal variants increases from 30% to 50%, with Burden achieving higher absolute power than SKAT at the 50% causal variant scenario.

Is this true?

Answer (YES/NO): YES